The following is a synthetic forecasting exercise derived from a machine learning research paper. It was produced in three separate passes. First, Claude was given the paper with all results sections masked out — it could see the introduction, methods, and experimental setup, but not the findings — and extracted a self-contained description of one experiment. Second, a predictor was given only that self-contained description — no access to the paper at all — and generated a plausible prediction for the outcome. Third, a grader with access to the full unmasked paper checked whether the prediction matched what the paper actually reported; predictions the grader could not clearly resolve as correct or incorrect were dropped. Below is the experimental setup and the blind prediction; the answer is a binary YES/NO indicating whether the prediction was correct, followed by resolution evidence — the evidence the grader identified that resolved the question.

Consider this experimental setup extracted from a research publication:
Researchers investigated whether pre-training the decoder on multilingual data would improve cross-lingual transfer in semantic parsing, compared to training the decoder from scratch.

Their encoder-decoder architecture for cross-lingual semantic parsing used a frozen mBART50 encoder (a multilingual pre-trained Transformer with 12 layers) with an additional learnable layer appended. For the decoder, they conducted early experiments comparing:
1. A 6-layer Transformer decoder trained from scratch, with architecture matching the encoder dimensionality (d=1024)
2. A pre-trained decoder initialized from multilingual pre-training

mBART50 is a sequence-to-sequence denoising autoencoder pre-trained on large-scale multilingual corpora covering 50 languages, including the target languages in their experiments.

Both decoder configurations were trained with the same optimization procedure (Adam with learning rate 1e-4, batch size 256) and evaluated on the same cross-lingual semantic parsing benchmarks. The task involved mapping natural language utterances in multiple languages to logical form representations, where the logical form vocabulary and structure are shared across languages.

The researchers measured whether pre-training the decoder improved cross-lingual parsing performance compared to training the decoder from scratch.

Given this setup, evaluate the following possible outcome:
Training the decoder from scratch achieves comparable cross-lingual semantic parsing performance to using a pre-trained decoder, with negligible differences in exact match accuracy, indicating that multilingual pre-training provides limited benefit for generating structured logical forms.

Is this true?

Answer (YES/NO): YES